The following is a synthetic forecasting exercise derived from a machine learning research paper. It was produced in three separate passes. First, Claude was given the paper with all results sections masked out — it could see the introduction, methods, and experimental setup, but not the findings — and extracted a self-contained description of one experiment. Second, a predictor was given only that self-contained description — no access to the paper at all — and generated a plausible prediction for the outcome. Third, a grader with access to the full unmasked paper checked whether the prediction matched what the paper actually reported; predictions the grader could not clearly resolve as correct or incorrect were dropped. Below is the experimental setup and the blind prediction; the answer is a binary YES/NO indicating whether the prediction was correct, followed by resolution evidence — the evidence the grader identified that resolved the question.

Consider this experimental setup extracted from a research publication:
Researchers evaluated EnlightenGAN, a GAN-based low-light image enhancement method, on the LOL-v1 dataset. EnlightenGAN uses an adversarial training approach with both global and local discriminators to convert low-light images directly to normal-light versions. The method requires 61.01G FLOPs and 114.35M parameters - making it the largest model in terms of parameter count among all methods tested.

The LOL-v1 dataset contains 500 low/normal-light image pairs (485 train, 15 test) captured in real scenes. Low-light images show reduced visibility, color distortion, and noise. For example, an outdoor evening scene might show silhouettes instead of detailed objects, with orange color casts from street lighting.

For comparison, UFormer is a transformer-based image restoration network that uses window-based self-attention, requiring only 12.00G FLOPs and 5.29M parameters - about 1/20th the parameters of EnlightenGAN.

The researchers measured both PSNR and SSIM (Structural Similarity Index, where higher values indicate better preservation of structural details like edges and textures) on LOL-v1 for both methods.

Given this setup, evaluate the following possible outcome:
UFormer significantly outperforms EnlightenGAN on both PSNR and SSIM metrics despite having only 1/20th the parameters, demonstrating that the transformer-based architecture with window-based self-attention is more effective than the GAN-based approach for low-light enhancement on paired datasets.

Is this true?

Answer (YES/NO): NO